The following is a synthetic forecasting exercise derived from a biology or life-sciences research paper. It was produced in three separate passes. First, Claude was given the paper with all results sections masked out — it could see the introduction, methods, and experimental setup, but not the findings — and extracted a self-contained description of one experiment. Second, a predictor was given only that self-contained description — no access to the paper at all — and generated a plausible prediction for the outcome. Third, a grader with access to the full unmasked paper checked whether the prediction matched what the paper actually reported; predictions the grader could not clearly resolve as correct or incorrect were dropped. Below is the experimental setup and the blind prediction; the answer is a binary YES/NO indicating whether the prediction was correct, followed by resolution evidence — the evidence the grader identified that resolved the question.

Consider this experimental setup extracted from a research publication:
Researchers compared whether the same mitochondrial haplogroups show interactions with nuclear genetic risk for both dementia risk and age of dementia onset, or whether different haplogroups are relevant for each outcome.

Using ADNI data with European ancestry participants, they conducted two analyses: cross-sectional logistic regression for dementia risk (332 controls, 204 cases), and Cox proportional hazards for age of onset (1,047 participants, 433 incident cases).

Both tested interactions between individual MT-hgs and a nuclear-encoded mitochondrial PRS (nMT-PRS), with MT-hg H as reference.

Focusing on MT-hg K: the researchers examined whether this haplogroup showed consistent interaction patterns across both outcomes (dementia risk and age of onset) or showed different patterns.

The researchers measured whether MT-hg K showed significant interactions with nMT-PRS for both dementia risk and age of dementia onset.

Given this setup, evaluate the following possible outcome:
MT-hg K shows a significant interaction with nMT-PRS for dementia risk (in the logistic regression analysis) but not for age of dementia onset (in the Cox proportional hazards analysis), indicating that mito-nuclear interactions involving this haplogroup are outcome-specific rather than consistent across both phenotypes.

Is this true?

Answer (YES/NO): YES